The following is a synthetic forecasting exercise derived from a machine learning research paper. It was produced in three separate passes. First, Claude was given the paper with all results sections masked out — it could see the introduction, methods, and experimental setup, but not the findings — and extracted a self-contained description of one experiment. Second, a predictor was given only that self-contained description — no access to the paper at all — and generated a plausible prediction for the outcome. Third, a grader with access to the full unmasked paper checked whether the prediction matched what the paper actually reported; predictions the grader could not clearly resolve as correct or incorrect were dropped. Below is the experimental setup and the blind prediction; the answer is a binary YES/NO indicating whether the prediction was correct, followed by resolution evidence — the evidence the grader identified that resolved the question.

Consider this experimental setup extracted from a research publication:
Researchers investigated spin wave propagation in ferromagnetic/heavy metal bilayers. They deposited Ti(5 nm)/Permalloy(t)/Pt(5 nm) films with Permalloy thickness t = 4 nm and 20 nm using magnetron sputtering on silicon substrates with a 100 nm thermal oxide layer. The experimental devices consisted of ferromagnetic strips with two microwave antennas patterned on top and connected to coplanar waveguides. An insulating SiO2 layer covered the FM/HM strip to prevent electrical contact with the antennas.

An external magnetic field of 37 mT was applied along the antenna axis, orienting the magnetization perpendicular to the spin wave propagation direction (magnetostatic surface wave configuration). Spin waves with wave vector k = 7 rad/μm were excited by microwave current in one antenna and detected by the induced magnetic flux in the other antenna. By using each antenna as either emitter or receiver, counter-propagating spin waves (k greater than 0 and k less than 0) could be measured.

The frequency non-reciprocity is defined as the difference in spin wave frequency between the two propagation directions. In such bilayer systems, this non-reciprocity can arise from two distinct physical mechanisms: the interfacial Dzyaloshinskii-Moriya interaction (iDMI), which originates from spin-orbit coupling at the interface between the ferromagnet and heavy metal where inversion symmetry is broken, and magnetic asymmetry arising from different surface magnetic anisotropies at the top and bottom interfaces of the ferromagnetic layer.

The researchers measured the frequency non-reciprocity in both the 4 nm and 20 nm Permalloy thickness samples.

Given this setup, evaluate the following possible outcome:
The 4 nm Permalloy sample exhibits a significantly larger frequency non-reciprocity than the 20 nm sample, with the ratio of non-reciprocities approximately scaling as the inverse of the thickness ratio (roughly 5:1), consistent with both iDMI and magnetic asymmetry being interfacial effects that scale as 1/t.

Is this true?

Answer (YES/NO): NO